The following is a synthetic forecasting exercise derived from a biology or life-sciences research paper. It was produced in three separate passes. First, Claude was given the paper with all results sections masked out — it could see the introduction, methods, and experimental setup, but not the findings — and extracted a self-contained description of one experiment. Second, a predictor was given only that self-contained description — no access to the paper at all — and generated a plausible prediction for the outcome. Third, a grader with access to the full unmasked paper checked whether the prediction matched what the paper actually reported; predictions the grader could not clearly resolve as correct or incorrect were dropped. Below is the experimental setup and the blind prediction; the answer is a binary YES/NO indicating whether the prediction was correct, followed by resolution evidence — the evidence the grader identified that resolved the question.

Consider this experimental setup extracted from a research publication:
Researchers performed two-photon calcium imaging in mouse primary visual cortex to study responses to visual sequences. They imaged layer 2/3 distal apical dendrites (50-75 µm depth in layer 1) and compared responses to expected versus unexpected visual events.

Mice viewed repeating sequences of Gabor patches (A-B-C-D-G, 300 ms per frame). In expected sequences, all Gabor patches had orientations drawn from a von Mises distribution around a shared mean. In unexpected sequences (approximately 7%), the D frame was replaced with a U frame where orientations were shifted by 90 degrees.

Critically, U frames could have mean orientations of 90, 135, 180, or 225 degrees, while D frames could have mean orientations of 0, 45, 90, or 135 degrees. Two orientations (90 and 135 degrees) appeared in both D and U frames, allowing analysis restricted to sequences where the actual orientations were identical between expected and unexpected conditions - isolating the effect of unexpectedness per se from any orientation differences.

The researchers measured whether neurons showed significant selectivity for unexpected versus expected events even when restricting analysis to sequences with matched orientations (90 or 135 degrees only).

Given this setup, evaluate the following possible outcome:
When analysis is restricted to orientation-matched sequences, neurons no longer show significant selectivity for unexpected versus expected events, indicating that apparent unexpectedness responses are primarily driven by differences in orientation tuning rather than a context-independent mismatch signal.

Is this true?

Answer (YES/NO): NO